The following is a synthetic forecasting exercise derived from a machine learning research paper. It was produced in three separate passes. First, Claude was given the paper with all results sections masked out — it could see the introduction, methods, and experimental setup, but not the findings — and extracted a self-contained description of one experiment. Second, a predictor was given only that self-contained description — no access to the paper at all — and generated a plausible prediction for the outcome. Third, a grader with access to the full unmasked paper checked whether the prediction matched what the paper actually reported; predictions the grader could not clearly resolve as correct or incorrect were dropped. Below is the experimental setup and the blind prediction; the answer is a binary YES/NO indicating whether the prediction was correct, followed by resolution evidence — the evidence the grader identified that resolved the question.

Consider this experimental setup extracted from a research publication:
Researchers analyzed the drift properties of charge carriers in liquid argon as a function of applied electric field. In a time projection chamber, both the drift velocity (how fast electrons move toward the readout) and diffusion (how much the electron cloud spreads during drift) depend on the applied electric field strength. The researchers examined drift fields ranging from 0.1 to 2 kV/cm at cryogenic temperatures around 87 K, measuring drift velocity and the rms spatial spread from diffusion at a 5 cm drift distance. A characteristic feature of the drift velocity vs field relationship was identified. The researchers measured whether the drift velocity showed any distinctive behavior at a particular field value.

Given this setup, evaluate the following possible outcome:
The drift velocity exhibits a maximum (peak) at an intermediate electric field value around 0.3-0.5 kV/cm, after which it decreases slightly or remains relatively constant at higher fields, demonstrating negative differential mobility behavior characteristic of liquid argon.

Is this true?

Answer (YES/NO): NO